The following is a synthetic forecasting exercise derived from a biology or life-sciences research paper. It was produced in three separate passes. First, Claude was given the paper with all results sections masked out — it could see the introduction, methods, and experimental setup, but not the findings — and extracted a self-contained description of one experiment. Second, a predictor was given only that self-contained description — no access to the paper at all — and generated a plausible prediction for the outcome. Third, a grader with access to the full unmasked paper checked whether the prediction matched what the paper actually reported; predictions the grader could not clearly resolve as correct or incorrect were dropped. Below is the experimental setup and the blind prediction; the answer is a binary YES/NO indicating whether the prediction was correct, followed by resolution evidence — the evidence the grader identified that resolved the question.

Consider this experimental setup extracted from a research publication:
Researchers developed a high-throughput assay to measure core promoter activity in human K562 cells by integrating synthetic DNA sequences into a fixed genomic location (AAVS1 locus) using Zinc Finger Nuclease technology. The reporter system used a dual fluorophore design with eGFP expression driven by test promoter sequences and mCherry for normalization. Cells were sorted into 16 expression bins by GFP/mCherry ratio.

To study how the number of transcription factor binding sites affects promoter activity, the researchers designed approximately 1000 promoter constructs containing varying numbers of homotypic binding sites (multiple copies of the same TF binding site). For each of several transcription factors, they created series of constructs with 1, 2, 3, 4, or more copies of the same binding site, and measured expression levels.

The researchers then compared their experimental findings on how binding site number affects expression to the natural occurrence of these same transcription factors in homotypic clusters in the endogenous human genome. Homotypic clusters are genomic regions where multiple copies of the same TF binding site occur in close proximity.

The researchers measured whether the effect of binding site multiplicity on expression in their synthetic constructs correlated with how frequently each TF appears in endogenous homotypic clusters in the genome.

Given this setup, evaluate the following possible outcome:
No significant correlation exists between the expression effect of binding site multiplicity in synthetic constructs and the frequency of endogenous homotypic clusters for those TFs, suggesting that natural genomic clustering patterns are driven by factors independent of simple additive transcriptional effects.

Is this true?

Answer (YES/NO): NO